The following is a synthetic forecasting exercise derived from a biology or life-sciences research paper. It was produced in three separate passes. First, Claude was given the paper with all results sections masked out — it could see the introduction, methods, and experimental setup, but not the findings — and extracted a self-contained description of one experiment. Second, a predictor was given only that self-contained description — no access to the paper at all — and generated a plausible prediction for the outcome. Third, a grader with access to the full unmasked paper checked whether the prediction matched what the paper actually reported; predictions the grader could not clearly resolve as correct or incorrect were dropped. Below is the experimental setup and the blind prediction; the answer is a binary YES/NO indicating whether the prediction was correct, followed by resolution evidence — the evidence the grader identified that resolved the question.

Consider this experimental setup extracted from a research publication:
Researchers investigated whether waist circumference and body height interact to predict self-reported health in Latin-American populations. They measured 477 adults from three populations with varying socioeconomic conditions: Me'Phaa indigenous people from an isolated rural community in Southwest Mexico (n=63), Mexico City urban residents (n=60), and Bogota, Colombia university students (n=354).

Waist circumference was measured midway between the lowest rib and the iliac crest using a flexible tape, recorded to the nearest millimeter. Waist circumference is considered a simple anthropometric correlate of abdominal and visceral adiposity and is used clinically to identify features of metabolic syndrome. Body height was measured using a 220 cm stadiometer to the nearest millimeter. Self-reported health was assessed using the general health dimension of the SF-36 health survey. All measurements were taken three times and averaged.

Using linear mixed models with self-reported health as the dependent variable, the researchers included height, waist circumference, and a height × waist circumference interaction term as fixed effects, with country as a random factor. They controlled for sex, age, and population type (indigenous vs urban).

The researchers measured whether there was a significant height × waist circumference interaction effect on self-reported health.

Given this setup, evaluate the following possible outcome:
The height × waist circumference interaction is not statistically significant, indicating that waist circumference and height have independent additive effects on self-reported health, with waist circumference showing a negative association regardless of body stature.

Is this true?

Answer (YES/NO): NO